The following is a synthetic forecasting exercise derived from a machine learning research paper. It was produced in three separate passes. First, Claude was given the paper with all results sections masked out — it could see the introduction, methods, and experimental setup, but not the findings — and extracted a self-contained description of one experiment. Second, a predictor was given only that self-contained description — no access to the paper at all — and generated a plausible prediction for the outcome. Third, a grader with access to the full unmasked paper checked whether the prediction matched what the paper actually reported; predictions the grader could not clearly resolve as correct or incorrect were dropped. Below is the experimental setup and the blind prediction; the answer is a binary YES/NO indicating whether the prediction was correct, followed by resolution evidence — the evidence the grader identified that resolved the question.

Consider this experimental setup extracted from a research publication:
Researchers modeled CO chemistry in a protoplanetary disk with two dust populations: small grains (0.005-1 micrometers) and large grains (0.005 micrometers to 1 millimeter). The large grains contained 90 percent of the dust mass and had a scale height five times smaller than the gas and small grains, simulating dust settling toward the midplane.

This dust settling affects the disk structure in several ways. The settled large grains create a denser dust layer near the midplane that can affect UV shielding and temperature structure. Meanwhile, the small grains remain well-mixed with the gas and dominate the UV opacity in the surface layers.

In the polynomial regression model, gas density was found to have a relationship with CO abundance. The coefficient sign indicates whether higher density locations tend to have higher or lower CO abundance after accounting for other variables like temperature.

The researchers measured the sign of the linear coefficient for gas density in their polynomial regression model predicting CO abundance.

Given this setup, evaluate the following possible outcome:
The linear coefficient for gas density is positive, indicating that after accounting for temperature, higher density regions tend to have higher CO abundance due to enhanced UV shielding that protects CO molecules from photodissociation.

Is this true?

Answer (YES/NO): NO